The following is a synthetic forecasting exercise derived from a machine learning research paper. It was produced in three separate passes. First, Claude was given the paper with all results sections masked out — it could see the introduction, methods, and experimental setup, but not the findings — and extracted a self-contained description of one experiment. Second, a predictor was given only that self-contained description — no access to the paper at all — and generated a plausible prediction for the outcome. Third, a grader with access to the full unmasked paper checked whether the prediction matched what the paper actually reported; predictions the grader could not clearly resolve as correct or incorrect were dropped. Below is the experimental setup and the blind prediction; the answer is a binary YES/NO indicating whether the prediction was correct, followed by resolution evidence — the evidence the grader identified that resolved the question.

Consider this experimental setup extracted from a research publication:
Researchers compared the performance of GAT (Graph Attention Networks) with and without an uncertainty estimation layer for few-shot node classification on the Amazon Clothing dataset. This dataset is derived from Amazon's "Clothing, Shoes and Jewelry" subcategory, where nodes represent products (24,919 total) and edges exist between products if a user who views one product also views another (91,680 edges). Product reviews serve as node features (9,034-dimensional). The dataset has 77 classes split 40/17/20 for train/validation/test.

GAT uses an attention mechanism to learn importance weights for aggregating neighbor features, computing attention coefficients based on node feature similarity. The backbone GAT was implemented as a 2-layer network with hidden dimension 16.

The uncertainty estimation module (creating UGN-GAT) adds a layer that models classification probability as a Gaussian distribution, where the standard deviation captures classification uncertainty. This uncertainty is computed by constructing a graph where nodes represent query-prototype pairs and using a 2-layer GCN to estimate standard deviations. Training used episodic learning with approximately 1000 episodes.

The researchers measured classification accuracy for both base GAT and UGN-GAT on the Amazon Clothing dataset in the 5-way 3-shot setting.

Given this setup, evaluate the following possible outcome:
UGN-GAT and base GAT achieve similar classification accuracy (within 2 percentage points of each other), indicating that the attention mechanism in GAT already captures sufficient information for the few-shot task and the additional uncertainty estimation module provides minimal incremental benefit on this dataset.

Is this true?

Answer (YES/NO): NO